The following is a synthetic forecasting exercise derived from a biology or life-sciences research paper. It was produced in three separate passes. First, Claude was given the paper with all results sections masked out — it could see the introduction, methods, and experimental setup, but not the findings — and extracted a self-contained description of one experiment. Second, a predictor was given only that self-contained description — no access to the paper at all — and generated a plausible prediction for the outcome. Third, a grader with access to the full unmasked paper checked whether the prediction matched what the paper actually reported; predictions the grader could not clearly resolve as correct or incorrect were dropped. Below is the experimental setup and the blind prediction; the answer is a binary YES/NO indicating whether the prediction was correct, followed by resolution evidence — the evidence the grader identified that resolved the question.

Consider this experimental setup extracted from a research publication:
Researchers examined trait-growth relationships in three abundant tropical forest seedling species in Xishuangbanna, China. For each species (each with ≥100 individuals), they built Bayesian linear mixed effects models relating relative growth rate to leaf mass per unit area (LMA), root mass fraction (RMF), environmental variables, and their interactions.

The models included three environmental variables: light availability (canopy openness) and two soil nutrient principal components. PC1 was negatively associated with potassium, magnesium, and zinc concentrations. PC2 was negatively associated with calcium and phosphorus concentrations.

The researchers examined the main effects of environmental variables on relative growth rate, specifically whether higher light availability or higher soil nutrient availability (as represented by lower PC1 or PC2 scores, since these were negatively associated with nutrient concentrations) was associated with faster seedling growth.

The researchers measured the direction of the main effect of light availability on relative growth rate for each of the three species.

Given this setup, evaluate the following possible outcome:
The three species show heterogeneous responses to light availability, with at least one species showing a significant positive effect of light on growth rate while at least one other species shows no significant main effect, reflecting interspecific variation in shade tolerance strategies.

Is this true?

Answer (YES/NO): NO